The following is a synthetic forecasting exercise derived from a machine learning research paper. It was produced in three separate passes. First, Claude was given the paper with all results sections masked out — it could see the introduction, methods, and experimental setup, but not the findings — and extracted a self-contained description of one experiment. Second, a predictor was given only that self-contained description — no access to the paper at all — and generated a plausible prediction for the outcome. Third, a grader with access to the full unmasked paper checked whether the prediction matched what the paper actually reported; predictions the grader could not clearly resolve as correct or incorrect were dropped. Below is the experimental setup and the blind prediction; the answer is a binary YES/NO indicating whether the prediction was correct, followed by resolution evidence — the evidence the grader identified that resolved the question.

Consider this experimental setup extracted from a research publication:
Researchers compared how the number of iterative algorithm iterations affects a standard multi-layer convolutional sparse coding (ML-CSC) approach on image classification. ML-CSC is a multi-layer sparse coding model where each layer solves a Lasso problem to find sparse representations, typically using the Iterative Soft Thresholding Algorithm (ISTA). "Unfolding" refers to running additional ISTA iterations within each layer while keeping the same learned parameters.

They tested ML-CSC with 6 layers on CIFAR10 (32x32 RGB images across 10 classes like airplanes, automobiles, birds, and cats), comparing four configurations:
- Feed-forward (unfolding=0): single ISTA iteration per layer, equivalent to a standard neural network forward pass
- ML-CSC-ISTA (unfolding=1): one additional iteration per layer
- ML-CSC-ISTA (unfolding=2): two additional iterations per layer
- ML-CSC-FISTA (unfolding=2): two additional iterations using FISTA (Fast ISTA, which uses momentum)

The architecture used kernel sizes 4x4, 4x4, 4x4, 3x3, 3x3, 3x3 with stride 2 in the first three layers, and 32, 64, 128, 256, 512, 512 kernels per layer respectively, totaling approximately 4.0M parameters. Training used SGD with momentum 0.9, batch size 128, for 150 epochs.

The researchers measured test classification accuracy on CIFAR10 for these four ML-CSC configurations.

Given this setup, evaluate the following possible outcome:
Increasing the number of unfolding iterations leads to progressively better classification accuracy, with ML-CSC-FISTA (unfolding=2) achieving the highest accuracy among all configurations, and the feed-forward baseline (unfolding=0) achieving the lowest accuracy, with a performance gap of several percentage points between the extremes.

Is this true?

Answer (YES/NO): NO